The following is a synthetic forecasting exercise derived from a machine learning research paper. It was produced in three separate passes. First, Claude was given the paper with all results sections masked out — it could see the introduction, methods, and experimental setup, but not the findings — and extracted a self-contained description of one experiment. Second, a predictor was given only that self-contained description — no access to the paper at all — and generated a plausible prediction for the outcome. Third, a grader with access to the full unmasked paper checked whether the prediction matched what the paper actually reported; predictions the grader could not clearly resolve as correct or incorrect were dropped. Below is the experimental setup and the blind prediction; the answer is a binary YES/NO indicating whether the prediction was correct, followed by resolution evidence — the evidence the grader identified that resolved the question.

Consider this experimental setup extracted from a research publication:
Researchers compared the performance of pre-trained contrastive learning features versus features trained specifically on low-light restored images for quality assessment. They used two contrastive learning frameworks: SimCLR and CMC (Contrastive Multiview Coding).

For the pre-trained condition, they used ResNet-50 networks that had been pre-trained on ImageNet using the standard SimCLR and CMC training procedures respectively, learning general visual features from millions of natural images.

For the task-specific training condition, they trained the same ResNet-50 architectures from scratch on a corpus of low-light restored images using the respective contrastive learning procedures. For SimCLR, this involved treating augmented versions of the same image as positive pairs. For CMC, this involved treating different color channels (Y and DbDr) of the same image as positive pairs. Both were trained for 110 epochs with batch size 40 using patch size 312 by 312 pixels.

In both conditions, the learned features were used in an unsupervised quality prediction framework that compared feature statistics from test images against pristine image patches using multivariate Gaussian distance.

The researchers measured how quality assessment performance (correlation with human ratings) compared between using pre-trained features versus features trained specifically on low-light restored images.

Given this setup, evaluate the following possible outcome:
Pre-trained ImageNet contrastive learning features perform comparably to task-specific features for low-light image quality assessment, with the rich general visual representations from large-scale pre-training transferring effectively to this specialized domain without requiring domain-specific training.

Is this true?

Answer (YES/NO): NO